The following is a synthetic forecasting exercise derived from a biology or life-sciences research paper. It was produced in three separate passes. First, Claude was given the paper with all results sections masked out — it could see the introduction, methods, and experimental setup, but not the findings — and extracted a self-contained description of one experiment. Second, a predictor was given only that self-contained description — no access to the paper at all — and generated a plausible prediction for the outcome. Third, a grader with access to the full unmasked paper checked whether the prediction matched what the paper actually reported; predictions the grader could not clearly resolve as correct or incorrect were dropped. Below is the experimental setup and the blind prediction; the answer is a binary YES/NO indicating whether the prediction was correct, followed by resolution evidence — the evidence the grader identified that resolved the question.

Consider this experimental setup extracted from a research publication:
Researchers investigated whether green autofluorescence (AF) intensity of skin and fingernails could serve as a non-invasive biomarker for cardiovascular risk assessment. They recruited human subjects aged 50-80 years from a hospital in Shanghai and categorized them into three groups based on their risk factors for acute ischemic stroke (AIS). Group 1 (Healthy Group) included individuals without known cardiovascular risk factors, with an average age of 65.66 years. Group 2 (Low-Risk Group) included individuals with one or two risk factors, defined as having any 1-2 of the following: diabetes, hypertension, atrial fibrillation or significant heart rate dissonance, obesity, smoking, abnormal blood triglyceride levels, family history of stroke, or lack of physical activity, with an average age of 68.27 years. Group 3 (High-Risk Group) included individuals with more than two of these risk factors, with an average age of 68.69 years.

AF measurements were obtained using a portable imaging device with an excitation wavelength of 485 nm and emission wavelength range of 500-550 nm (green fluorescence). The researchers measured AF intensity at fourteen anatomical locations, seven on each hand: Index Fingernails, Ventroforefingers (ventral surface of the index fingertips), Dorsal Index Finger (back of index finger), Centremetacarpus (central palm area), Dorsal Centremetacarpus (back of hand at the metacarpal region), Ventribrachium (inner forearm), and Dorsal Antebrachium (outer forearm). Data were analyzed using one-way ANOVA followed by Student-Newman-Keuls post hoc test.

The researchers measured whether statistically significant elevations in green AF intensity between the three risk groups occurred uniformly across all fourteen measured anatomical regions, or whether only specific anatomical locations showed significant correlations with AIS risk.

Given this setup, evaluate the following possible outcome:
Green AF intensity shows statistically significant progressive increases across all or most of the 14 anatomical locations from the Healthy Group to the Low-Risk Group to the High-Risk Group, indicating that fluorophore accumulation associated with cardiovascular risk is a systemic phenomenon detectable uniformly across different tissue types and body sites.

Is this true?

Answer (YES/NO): NO